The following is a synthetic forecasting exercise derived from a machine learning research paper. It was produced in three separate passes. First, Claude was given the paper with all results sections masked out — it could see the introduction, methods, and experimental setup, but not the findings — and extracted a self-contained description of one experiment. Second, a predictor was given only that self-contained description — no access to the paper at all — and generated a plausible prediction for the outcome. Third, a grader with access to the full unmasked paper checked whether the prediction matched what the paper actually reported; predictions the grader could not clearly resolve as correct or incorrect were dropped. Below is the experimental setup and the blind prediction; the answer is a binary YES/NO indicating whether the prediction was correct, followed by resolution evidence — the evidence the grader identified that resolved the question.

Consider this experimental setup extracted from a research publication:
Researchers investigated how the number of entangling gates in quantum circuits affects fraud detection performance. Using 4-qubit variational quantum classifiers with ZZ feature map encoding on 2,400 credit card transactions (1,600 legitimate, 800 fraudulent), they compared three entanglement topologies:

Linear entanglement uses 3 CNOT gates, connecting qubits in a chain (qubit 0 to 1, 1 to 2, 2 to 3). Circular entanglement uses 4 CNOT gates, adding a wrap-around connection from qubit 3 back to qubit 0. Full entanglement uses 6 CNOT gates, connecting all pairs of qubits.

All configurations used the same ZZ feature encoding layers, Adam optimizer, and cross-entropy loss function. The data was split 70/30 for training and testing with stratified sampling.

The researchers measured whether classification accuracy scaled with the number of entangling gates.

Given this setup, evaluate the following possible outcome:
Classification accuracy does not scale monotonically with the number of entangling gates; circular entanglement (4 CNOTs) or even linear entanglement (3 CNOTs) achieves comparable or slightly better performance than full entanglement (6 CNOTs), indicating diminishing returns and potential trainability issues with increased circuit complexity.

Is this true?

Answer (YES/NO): NO